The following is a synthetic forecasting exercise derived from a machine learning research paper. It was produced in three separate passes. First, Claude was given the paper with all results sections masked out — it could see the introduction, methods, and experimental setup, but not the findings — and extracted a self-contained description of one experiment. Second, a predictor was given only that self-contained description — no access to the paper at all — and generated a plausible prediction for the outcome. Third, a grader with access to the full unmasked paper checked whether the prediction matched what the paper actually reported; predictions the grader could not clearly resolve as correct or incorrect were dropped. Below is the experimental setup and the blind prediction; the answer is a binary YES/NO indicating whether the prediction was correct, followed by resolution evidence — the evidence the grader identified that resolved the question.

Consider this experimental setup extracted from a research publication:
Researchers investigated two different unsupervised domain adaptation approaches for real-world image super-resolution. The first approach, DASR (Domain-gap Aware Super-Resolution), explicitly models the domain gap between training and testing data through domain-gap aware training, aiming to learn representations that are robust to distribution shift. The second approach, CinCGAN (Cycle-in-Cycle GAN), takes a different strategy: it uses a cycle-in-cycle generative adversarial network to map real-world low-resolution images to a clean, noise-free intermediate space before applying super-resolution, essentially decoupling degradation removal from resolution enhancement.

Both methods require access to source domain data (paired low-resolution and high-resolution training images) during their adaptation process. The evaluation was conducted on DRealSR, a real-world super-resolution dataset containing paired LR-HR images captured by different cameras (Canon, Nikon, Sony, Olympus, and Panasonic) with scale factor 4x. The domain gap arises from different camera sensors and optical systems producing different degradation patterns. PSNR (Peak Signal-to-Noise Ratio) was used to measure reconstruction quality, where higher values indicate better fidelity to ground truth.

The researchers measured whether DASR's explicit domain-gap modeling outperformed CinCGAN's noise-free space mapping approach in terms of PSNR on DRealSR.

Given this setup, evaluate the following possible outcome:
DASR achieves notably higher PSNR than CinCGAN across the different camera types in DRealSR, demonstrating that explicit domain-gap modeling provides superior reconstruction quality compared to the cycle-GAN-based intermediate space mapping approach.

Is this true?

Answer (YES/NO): NO